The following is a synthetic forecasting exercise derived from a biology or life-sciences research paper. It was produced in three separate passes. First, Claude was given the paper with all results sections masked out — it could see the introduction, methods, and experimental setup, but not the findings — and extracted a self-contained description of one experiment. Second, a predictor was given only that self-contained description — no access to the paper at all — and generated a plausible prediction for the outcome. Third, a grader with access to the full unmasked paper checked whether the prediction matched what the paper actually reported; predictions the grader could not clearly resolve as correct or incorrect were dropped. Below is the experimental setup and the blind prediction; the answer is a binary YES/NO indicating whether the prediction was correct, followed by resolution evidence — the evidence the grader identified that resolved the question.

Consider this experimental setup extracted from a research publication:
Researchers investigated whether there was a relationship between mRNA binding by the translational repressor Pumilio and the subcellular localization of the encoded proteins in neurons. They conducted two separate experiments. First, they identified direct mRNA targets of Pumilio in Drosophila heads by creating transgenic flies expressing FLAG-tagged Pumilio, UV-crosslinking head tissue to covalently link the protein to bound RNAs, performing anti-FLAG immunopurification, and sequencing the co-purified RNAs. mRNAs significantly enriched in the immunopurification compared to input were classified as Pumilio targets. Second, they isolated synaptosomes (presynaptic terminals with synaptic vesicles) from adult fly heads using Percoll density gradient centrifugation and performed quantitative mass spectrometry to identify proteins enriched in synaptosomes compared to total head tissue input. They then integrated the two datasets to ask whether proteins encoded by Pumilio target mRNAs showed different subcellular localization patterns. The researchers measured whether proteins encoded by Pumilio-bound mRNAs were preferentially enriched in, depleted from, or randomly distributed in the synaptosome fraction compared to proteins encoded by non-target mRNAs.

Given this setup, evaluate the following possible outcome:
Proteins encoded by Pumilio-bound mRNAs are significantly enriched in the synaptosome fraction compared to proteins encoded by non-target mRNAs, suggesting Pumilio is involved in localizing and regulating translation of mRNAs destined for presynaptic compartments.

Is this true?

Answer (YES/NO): YES